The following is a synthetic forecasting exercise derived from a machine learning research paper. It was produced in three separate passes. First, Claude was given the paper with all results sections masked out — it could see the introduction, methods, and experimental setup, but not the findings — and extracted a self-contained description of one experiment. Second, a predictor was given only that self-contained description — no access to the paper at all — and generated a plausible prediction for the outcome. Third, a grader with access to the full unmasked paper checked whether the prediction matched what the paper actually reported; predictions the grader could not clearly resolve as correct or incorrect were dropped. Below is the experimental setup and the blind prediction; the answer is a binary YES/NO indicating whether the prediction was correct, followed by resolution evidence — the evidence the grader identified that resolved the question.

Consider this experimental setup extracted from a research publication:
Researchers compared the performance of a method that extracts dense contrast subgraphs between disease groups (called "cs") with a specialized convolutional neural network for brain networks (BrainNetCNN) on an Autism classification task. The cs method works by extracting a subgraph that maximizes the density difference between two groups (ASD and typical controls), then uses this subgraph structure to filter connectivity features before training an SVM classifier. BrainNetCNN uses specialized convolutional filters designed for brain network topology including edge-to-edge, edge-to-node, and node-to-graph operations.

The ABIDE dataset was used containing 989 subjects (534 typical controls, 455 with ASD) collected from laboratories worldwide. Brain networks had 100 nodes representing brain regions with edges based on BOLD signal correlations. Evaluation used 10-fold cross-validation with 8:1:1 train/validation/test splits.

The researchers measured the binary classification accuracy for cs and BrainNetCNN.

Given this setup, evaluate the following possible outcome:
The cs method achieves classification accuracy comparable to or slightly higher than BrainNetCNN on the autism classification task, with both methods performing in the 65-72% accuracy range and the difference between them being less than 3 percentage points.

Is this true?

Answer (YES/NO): NO